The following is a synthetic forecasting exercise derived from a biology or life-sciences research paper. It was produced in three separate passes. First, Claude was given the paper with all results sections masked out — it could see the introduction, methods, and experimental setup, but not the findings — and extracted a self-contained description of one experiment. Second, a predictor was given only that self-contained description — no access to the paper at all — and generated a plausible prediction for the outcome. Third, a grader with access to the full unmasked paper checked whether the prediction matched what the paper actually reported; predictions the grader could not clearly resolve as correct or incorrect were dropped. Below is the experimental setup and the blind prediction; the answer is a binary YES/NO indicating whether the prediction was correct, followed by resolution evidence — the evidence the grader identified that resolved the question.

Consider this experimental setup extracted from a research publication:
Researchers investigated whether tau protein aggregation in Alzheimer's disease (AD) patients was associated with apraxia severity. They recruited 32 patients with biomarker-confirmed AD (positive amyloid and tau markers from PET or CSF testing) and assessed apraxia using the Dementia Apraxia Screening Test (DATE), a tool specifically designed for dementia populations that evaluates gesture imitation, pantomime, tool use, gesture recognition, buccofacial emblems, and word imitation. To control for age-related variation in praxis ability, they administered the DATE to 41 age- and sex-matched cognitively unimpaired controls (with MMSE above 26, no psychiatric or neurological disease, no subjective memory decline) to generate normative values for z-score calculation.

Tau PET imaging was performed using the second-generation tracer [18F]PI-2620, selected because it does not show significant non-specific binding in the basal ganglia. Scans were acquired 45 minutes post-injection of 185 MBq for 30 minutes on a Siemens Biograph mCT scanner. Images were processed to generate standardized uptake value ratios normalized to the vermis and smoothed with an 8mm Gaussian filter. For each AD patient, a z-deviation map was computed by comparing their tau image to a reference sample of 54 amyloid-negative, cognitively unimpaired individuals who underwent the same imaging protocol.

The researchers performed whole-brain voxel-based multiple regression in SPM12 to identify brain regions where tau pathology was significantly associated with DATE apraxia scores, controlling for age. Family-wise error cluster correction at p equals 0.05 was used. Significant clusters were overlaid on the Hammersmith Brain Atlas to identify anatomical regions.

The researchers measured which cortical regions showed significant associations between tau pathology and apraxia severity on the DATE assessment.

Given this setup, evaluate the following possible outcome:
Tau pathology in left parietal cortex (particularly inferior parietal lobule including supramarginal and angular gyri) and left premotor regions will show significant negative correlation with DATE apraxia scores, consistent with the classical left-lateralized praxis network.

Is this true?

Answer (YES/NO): NO